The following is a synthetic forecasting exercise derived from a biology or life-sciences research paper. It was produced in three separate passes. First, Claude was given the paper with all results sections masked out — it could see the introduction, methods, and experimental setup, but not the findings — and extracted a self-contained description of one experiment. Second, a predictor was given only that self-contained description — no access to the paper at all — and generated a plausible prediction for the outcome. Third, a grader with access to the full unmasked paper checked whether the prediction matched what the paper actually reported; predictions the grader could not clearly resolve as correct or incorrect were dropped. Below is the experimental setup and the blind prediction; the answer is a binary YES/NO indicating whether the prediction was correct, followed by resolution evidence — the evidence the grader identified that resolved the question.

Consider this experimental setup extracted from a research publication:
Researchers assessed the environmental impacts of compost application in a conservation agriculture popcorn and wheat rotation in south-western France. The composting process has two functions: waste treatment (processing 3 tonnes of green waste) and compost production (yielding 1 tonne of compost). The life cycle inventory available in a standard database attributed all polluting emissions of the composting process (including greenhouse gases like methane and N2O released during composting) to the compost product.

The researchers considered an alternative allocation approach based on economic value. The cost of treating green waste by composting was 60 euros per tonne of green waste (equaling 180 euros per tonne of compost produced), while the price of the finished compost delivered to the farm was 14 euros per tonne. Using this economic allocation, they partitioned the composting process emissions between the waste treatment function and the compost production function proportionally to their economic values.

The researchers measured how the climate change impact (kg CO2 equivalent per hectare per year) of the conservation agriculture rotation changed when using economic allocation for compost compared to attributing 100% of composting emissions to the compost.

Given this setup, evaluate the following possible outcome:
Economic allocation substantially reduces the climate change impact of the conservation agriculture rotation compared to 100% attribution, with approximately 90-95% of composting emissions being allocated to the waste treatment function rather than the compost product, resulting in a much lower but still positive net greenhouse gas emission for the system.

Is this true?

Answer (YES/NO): NO